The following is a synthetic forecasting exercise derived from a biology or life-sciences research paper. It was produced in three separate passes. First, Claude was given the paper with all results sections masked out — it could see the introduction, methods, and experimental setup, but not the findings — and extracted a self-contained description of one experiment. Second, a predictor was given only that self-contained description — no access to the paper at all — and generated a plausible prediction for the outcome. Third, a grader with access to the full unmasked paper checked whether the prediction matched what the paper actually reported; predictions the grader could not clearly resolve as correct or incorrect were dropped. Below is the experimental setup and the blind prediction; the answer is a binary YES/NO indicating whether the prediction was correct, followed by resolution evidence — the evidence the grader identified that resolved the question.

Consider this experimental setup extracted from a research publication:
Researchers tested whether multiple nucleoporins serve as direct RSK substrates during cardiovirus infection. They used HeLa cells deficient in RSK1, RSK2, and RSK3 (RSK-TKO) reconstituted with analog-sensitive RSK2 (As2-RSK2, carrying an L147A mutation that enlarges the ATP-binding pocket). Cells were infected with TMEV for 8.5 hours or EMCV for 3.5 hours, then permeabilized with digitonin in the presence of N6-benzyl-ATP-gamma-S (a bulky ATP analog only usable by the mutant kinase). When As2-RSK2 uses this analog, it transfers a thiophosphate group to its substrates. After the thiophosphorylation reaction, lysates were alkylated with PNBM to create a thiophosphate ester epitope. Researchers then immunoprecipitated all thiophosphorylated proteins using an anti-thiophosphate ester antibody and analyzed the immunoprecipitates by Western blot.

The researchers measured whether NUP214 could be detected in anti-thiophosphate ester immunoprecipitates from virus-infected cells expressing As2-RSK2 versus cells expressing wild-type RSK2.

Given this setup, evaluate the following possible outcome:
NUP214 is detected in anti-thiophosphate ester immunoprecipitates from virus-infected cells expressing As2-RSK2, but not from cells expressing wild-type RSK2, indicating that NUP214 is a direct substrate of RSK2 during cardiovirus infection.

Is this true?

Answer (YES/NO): YES